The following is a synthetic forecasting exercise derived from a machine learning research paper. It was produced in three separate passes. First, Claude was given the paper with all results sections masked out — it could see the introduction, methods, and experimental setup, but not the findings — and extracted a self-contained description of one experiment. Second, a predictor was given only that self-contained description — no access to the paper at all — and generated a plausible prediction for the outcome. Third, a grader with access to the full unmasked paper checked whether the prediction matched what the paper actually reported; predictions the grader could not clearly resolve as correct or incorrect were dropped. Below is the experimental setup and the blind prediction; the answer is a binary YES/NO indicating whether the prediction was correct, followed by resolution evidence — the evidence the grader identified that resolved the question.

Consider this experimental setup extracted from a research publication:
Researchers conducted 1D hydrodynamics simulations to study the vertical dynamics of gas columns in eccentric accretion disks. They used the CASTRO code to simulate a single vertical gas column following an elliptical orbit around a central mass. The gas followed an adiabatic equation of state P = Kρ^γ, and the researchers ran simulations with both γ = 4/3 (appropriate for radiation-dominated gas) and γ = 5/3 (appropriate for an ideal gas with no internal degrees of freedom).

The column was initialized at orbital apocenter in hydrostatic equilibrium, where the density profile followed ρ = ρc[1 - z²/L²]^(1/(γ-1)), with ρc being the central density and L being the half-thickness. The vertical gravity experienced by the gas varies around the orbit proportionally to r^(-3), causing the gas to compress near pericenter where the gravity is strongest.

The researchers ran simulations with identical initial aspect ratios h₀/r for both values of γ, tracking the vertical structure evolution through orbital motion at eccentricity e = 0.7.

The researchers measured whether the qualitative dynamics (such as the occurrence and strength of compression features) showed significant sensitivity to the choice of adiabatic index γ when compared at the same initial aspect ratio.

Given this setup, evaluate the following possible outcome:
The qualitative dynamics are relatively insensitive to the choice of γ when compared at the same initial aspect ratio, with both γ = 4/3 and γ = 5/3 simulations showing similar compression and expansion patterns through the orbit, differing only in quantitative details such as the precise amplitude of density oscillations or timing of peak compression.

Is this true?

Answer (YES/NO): YES